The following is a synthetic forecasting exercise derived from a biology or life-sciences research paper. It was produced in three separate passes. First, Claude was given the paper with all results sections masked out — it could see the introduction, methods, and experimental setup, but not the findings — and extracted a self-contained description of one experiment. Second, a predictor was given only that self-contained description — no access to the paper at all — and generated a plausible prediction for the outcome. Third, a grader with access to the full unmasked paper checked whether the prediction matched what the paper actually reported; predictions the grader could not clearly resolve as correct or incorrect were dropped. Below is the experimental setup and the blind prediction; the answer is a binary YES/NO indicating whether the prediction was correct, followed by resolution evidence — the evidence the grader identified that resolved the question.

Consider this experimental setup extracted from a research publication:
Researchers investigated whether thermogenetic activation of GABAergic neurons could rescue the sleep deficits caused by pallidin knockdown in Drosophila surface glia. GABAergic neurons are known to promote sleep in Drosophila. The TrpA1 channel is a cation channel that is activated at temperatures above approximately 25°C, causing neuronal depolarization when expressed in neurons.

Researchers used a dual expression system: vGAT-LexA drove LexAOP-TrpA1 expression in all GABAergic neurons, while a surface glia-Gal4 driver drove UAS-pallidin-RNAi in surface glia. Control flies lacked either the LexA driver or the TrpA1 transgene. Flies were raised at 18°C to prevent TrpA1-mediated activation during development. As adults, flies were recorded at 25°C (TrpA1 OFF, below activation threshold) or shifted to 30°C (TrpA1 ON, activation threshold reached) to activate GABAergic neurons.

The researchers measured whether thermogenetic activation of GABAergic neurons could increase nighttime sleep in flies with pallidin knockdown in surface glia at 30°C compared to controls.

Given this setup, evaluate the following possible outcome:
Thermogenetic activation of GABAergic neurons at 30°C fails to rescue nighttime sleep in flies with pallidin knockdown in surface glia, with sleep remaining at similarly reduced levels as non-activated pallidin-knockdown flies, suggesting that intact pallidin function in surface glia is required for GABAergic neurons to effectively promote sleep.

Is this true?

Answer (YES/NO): YES